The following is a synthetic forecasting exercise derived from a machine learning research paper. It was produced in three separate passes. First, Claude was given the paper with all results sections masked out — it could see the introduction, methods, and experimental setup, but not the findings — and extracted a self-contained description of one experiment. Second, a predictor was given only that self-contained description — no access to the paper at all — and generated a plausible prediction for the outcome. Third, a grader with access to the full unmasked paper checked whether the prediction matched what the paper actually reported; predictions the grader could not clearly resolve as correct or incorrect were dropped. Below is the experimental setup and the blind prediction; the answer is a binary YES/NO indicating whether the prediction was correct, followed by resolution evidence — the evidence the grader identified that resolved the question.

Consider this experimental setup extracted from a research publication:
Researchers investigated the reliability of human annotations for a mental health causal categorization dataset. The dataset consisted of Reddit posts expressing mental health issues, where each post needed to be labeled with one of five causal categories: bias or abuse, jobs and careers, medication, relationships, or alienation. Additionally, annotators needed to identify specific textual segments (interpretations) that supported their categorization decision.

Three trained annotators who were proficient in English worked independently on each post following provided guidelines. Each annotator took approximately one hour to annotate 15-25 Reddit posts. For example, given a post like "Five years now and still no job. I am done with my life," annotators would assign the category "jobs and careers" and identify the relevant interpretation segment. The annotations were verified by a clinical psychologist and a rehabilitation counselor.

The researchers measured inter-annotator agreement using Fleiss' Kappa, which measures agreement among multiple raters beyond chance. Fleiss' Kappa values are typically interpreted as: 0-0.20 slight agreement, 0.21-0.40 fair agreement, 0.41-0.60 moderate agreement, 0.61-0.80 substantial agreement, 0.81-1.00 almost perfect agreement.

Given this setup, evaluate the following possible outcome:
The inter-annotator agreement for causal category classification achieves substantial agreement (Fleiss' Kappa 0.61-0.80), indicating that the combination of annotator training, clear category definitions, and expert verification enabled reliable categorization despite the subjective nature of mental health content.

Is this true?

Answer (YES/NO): YES